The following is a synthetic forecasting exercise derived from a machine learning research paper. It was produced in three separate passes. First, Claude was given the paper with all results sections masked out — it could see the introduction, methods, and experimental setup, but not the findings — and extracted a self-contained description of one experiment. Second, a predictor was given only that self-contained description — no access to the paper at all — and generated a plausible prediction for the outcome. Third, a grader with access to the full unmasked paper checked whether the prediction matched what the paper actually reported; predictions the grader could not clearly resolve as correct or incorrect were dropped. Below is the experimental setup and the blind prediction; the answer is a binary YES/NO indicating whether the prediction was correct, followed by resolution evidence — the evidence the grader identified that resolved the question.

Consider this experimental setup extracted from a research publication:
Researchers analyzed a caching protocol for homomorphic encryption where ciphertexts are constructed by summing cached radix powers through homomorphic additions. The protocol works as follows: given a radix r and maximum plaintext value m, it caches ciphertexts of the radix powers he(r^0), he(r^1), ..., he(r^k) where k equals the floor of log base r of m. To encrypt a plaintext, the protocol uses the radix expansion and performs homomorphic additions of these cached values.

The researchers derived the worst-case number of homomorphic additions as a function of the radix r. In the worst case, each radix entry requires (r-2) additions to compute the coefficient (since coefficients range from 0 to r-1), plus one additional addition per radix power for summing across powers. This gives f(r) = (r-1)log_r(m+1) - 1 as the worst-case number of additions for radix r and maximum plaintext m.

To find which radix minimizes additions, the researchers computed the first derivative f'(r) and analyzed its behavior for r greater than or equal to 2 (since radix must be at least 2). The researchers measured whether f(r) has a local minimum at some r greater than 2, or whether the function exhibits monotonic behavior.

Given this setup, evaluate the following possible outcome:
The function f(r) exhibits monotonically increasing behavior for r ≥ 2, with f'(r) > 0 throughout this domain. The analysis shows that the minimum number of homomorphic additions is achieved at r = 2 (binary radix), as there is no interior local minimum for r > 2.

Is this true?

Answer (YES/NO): YES